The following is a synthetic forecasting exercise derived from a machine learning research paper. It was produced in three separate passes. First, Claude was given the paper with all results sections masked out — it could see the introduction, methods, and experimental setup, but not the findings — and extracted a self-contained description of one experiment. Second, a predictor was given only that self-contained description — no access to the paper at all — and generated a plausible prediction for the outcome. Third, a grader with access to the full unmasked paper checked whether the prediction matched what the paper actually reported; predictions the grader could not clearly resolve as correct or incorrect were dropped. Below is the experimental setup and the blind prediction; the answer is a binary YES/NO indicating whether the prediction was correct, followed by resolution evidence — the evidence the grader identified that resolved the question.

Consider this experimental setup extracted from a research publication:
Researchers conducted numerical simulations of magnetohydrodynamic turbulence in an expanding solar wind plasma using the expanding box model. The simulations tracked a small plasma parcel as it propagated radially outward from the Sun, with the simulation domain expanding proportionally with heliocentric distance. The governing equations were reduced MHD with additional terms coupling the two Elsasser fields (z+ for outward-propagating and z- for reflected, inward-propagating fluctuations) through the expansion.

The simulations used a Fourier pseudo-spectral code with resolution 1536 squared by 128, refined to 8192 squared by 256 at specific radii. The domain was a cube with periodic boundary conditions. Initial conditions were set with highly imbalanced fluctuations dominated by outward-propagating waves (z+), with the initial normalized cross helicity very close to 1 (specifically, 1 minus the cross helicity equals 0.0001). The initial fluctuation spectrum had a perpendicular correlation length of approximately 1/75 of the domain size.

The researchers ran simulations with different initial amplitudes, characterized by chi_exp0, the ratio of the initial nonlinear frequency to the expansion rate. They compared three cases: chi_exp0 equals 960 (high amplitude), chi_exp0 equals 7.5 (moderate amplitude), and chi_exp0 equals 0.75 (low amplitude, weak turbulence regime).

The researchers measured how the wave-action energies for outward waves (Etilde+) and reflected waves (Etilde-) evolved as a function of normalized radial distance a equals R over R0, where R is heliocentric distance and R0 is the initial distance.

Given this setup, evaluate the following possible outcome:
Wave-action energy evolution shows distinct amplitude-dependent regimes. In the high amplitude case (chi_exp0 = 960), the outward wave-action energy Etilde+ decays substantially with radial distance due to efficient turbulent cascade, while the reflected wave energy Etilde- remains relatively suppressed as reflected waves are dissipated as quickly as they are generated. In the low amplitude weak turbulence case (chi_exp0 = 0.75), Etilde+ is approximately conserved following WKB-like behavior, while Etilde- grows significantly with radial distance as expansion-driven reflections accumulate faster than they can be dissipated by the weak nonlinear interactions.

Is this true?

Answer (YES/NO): NO